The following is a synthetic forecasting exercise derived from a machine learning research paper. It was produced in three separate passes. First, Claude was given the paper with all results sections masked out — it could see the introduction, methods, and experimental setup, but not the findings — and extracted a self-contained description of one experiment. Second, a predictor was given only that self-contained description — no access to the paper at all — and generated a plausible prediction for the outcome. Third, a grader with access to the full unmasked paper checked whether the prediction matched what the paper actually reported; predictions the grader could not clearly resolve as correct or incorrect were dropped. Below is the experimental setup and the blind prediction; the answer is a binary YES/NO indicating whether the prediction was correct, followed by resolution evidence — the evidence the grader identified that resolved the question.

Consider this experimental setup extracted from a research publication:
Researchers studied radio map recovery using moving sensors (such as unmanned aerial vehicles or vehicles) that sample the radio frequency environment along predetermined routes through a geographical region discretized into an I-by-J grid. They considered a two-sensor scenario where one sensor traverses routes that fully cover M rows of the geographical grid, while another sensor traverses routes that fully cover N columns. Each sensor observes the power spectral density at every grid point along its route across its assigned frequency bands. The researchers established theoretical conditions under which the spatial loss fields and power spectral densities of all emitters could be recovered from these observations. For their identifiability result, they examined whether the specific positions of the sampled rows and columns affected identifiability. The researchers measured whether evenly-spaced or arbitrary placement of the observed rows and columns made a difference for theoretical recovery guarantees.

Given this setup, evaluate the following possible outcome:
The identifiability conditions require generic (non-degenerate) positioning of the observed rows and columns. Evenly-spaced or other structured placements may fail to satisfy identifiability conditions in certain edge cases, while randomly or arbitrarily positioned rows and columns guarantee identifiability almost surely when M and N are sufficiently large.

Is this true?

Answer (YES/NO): NO